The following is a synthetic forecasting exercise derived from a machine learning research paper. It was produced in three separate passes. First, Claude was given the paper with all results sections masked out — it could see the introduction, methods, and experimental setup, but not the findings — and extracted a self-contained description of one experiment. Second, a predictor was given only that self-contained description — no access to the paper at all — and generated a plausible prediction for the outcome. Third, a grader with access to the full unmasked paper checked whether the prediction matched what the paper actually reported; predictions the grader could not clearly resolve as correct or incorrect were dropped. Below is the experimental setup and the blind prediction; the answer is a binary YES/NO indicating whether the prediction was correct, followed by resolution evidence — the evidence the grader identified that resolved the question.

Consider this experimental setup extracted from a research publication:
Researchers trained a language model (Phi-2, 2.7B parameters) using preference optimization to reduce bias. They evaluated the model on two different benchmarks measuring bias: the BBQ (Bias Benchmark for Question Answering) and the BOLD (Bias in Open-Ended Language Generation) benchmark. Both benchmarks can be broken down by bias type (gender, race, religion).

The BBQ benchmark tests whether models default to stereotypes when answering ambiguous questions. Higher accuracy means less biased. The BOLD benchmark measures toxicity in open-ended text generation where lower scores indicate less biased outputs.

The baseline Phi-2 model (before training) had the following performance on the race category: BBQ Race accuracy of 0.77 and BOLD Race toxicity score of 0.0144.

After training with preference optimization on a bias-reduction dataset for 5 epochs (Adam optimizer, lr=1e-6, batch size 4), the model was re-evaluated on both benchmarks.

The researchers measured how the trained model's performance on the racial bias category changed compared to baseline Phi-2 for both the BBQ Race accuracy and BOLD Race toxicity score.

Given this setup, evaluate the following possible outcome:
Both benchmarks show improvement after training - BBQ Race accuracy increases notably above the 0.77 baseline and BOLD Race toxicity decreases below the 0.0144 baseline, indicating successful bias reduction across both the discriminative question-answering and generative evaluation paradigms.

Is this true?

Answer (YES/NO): NO